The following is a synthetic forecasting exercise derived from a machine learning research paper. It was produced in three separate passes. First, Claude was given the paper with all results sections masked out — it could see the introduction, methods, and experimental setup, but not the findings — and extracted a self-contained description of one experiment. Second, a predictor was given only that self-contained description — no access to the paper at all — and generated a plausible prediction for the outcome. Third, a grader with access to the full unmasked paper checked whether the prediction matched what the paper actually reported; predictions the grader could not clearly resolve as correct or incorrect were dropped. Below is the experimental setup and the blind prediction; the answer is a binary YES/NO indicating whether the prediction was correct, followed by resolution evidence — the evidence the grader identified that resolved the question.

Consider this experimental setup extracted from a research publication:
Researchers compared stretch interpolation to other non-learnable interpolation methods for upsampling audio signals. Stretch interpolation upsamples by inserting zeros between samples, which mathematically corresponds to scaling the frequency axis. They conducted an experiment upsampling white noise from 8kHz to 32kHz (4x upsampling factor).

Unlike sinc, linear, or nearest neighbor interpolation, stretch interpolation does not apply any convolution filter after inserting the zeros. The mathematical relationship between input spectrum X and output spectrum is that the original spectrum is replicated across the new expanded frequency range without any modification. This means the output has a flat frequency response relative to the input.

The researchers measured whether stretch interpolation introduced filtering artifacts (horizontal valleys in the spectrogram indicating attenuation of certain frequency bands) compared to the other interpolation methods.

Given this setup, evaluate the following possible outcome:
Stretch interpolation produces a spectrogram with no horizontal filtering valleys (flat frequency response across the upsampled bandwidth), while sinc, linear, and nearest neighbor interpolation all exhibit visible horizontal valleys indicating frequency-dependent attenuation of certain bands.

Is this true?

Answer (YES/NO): YES